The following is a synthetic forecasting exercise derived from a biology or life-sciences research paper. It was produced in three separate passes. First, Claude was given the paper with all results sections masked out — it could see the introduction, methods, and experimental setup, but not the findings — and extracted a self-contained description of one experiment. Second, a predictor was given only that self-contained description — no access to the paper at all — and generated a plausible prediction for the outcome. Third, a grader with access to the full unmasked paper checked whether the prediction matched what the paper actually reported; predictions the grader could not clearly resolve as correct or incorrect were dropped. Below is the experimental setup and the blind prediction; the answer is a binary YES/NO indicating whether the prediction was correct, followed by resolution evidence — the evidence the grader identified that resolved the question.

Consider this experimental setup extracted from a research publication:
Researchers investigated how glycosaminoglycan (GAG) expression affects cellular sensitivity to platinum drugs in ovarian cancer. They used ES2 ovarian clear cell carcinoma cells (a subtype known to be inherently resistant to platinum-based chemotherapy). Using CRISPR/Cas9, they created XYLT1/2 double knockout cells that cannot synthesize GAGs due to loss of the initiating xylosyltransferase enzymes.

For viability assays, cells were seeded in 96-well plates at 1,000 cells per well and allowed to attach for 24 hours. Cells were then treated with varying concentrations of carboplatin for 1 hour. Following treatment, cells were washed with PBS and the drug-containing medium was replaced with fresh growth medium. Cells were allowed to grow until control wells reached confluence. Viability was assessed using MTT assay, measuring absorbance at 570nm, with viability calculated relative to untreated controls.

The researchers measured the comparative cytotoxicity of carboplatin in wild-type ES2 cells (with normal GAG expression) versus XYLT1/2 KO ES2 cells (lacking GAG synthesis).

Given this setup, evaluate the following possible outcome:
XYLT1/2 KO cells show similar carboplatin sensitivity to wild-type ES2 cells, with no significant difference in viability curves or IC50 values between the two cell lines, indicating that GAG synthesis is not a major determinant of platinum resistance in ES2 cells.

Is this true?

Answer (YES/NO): NO